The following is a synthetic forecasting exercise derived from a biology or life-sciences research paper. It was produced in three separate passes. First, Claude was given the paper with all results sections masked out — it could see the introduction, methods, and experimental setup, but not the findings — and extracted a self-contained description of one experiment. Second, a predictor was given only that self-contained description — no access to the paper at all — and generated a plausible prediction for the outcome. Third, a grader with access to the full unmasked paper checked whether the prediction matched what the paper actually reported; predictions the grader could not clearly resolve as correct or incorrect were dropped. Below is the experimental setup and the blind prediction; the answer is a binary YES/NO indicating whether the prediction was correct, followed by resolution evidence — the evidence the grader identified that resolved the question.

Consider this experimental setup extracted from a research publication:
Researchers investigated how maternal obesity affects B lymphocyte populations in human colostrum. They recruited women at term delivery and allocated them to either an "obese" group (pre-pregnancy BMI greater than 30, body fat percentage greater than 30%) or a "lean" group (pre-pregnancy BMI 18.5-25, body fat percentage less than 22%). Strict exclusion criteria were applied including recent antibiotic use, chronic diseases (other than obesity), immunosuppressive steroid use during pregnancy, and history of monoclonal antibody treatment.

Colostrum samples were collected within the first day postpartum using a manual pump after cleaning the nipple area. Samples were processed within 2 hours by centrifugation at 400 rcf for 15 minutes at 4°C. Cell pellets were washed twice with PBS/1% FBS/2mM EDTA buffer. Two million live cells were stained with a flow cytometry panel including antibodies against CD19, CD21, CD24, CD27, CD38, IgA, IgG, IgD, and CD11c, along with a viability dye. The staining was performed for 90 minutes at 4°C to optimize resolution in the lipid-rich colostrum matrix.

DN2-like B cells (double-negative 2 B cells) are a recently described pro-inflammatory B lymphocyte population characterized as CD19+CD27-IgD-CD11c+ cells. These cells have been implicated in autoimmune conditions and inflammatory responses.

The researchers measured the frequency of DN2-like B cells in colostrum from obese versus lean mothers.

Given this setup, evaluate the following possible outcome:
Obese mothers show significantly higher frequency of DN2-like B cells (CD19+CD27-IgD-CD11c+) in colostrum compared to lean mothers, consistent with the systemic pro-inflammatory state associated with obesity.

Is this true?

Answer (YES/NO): YES